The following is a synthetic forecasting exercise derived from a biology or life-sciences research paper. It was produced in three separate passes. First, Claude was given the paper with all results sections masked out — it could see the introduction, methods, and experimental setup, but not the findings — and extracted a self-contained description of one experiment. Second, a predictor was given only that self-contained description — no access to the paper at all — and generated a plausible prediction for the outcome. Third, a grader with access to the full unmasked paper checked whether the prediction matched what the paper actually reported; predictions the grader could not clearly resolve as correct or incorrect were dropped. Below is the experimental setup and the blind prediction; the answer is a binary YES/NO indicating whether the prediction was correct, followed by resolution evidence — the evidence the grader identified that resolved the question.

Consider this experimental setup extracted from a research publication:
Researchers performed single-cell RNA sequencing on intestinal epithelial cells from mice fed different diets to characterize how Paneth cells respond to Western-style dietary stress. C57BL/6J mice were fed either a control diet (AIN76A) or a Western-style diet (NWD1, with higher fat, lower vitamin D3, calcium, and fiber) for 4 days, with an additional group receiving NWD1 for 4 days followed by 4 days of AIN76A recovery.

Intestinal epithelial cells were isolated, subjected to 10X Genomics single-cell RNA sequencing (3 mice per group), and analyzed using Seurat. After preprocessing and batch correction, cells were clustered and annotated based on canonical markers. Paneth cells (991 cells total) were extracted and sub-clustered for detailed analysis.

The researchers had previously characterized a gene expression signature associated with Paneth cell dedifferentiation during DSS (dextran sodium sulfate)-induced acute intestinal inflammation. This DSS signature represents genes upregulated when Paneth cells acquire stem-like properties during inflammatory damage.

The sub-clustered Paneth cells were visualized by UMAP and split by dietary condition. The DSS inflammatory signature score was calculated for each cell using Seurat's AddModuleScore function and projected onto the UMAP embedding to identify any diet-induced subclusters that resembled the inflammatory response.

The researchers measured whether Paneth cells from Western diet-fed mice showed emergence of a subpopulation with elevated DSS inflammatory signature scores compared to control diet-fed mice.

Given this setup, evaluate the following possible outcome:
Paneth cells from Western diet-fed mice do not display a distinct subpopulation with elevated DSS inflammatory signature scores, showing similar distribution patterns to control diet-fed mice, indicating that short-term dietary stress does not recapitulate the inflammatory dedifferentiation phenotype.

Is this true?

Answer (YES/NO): NO